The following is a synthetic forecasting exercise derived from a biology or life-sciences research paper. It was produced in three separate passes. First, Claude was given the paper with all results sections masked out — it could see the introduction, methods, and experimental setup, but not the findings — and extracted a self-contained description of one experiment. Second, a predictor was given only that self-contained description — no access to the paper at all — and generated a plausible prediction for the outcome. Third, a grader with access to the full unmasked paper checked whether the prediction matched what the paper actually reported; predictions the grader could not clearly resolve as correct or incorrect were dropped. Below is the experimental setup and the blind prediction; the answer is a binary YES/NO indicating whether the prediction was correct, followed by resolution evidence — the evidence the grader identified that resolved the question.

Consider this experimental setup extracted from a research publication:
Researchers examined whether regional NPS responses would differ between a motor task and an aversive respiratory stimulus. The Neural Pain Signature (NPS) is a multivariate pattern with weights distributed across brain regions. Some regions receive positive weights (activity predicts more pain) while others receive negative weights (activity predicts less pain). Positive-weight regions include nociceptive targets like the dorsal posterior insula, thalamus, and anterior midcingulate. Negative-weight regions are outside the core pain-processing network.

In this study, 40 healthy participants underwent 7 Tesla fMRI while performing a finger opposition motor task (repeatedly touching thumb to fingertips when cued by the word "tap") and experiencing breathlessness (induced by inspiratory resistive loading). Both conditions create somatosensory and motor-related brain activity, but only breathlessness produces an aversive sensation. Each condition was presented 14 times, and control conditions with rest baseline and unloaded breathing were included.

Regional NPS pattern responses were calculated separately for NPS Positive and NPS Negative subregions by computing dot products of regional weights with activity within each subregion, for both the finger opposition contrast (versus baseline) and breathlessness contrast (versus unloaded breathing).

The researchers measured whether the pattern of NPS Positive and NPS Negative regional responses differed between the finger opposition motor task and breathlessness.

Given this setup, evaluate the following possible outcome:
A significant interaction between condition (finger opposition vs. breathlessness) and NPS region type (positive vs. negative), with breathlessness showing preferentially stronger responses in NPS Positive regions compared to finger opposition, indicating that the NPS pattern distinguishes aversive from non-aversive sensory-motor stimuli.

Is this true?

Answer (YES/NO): NO